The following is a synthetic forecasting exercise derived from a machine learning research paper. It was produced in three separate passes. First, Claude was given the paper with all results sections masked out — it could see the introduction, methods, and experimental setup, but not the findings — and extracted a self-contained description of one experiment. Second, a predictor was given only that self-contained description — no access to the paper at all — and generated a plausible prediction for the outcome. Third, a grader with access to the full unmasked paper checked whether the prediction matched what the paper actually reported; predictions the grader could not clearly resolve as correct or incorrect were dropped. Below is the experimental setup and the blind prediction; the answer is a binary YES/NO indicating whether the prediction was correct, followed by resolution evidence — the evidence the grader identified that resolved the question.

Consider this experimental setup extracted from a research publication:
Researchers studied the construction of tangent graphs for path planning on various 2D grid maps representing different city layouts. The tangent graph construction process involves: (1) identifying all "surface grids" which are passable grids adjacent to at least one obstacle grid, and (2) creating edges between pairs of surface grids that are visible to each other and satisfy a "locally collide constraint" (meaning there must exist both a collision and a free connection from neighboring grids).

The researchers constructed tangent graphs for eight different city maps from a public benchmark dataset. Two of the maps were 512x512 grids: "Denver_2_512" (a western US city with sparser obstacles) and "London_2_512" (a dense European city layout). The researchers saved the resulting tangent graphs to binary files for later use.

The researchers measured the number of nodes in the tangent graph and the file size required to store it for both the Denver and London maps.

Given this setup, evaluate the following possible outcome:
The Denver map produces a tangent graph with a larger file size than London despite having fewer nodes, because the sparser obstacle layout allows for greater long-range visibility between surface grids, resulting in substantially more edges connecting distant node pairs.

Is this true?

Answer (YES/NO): NO